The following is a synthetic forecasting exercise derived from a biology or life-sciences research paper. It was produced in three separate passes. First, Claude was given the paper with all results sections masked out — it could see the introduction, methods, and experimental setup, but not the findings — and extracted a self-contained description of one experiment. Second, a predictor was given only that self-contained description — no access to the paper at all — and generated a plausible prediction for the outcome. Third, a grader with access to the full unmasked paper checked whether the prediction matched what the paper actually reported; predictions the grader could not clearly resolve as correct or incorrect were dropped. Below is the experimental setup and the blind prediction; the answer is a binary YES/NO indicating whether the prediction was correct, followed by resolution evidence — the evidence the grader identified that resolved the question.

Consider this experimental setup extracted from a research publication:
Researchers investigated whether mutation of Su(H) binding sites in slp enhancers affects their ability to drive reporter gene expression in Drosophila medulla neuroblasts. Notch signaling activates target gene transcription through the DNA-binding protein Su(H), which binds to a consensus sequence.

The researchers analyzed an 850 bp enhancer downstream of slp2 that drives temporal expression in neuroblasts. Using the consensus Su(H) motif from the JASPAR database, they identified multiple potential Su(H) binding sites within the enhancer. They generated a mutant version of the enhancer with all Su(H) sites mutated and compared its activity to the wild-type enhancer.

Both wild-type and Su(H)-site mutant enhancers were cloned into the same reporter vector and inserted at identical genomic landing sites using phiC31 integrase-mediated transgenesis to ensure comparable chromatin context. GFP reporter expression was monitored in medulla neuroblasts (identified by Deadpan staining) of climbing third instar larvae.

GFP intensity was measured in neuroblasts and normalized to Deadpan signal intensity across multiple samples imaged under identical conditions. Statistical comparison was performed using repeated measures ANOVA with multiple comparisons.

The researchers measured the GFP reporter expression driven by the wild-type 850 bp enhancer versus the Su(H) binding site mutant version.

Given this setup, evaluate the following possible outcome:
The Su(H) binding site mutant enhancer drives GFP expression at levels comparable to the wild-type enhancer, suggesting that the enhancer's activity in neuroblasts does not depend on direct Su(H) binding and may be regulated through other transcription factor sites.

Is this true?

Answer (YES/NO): NO